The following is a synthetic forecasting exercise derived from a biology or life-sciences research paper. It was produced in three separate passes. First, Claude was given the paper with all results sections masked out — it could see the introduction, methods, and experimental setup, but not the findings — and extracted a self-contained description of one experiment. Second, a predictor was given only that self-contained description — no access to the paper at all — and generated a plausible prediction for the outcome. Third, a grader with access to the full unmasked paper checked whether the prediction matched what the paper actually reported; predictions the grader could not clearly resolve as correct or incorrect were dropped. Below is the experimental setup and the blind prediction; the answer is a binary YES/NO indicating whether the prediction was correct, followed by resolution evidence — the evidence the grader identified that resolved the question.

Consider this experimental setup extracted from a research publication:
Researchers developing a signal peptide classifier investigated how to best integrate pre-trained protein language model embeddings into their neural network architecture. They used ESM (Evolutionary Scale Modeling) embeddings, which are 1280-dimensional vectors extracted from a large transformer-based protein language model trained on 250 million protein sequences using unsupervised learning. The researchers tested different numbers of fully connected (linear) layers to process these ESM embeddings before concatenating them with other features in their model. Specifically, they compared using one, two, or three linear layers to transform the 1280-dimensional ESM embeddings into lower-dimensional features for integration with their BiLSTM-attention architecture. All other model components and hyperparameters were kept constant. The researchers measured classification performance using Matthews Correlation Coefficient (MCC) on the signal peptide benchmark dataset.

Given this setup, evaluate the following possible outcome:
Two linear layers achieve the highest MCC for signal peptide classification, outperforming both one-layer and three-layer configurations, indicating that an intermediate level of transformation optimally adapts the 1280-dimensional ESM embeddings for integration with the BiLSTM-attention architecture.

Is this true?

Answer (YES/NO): YES